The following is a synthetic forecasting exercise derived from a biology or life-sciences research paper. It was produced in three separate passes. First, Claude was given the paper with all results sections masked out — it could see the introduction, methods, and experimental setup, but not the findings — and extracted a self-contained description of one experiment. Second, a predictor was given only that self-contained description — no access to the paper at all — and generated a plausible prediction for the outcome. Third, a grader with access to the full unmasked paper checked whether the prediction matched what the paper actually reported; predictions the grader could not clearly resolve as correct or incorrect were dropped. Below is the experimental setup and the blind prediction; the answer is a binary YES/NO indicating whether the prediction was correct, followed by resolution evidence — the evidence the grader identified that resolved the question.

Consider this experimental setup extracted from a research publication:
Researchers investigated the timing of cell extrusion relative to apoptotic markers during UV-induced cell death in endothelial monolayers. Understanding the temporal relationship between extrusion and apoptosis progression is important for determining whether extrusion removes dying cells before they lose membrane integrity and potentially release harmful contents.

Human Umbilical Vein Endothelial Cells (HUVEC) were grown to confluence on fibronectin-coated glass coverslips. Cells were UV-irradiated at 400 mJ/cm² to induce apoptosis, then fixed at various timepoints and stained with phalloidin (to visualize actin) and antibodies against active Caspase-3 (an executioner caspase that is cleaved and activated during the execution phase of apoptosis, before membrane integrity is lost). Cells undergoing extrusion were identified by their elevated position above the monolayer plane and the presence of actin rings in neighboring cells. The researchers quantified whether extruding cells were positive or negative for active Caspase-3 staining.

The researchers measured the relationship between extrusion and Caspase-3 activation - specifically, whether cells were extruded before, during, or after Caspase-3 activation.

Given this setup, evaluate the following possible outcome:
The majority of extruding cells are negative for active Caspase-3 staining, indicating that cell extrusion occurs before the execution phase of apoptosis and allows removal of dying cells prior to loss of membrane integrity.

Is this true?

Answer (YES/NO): NO